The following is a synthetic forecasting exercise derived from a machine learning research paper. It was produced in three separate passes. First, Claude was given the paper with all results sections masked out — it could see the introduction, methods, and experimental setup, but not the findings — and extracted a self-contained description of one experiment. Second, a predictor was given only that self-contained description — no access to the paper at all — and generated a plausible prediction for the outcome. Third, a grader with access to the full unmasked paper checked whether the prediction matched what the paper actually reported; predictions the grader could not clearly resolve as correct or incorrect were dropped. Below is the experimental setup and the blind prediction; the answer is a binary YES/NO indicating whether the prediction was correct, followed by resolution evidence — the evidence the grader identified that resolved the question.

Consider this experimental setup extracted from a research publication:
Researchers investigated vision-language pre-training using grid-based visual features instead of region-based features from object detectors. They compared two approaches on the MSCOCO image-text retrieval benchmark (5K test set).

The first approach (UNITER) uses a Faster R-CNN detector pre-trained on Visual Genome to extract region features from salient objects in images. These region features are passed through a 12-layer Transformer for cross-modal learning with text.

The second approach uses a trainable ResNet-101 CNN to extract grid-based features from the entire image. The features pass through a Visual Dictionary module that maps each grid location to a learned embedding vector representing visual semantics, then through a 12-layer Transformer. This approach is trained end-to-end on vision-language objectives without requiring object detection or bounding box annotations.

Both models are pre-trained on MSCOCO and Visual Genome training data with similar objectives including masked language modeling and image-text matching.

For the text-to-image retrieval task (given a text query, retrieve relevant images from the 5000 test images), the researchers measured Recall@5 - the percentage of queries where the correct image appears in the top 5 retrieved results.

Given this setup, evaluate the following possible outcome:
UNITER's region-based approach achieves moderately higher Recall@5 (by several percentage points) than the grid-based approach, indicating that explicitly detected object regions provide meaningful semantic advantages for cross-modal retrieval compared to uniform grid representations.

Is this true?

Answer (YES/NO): NO